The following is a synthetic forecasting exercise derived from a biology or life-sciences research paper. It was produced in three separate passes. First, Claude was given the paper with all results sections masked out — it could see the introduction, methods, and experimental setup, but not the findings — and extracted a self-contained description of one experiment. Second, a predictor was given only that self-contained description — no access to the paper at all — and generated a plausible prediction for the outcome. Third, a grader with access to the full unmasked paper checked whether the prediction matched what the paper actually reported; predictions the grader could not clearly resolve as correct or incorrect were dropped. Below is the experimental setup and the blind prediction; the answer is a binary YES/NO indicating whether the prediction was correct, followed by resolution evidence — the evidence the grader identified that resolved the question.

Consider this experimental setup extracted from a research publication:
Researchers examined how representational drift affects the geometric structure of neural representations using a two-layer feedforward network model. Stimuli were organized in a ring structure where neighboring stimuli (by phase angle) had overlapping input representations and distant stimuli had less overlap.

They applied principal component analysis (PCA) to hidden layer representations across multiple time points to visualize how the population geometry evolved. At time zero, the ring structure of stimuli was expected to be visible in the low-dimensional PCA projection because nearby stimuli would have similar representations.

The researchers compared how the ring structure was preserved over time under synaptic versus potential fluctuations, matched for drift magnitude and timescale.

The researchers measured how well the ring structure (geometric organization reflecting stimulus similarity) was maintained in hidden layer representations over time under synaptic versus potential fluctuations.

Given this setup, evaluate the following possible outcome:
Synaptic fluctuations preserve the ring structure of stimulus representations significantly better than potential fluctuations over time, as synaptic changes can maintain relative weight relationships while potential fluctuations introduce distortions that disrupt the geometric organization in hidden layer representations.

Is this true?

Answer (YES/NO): YES